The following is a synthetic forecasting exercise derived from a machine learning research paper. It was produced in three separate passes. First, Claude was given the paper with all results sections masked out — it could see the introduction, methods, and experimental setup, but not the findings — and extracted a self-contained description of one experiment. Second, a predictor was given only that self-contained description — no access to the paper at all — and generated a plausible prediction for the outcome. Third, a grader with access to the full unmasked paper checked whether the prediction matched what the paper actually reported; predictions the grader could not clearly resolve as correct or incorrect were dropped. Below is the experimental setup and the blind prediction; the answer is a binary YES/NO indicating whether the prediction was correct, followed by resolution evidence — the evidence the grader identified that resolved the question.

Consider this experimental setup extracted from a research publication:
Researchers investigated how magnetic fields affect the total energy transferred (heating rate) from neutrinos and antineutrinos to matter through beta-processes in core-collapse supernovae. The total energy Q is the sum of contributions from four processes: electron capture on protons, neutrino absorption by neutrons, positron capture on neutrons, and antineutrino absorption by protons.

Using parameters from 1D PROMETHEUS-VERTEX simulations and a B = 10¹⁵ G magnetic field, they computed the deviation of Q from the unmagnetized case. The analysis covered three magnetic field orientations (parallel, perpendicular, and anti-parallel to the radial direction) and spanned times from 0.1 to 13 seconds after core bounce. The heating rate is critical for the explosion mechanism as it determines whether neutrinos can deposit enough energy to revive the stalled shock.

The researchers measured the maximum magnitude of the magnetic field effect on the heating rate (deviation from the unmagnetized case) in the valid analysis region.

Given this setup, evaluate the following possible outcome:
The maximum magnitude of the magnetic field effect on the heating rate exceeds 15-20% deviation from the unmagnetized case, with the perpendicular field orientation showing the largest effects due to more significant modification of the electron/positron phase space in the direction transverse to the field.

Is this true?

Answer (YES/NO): NO